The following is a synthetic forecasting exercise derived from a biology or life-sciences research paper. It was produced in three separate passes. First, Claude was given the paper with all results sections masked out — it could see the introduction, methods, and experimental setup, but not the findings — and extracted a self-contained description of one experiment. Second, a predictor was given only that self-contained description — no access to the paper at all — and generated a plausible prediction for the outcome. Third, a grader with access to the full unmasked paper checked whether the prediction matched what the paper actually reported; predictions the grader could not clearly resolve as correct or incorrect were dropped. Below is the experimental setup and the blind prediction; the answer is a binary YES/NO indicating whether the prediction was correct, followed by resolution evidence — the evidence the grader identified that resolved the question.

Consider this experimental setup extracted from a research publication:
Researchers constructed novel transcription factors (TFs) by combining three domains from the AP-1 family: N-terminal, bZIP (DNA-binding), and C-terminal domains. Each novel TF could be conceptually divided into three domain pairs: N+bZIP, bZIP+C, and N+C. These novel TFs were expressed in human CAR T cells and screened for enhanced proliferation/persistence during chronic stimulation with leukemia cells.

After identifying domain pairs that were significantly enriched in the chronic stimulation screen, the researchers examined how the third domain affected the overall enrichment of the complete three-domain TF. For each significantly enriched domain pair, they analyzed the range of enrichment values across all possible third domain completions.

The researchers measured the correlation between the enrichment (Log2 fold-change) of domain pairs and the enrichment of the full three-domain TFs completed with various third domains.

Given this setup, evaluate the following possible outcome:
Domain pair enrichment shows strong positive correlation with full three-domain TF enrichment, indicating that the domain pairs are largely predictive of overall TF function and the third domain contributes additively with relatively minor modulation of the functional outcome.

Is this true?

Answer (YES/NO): NO